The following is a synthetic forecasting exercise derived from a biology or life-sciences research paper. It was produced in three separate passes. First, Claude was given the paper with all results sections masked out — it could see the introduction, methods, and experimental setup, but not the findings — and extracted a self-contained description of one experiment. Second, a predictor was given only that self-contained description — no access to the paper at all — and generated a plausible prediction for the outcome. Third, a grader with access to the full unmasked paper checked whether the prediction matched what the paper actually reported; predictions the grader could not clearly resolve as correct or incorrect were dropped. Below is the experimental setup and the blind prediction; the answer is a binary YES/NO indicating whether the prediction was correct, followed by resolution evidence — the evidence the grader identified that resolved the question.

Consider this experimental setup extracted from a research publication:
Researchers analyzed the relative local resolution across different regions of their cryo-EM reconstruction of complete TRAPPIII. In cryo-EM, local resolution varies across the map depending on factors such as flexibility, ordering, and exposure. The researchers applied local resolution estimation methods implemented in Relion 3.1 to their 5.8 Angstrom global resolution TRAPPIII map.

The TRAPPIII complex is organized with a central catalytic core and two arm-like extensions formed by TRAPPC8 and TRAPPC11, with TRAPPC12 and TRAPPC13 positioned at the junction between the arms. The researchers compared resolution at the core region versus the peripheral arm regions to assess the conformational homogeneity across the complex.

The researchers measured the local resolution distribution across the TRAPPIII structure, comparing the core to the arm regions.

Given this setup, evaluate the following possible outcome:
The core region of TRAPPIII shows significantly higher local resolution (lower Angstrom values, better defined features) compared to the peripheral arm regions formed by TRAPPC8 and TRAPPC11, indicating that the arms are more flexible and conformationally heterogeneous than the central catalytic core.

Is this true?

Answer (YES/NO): YES